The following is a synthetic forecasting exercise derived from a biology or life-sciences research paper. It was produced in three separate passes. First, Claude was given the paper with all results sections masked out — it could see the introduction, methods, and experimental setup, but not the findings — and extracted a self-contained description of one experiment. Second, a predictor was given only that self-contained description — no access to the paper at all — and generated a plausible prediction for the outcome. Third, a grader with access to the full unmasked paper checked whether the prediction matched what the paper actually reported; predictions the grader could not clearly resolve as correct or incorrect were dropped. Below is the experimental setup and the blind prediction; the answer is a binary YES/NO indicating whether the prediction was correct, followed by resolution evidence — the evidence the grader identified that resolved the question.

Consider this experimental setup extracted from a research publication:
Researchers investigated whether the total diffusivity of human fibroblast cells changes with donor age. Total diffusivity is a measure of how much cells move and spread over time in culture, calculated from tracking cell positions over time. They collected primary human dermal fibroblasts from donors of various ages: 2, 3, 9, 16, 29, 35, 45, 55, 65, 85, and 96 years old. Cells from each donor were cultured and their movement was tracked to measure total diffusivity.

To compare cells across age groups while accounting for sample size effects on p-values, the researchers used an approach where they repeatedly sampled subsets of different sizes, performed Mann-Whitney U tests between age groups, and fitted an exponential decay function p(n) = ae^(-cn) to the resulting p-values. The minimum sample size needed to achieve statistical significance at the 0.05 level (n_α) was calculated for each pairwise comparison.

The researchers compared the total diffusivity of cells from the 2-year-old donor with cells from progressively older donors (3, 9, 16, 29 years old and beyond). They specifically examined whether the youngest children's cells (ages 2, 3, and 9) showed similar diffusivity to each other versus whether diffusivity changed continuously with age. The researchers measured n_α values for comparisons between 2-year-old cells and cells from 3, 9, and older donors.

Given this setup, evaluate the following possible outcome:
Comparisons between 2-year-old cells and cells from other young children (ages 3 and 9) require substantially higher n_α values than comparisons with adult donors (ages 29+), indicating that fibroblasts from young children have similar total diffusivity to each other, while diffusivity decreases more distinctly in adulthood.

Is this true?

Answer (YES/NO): YES